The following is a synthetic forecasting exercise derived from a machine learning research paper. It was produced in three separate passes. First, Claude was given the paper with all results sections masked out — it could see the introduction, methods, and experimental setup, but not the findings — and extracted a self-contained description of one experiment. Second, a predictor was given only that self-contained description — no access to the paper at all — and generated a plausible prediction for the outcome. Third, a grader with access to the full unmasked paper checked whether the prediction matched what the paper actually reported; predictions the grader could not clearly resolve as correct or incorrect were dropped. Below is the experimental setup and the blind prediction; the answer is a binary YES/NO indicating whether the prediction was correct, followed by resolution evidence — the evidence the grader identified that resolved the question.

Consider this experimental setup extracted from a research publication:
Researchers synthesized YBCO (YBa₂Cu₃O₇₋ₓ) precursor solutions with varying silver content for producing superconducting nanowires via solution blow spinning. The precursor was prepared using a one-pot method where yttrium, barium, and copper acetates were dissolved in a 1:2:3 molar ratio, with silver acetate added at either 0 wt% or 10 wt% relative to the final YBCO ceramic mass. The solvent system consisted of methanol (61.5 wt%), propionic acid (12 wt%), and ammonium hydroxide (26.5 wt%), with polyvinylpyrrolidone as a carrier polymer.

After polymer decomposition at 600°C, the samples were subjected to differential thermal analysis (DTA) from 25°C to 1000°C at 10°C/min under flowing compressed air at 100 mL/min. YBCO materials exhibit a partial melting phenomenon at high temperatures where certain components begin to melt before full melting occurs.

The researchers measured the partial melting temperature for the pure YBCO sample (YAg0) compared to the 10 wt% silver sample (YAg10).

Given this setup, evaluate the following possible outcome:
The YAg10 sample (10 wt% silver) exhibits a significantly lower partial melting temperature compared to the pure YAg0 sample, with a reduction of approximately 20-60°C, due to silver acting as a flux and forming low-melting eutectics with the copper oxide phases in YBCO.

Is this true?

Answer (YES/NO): YES